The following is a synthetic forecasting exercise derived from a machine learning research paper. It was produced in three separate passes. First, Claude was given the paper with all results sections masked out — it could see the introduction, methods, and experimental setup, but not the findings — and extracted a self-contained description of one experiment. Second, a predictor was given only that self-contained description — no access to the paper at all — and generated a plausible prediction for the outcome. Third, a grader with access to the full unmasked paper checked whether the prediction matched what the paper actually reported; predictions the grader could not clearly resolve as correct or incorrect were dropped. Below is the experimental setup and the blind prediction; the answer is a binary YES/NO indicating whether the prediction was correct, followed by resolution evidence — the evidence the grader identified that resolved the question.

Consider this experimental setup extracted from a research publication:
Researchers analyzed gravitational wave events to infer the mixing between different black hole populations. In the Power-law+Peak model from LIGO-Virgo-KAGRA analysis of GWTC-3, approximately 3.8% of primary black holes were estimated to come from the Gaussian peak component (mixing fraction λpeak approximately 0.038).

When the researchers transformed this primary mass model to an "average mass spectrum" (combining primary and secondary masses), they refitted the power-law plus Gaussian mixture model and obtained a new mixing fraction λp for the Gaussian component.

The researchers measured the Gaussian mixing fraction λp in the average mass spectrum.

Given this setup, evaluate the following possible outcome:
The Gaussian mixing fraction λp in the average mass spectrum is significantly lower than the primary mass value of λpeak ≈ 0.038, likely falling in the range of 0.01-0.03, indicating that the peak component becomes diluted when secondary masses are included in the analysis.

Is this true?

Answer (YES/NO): NO